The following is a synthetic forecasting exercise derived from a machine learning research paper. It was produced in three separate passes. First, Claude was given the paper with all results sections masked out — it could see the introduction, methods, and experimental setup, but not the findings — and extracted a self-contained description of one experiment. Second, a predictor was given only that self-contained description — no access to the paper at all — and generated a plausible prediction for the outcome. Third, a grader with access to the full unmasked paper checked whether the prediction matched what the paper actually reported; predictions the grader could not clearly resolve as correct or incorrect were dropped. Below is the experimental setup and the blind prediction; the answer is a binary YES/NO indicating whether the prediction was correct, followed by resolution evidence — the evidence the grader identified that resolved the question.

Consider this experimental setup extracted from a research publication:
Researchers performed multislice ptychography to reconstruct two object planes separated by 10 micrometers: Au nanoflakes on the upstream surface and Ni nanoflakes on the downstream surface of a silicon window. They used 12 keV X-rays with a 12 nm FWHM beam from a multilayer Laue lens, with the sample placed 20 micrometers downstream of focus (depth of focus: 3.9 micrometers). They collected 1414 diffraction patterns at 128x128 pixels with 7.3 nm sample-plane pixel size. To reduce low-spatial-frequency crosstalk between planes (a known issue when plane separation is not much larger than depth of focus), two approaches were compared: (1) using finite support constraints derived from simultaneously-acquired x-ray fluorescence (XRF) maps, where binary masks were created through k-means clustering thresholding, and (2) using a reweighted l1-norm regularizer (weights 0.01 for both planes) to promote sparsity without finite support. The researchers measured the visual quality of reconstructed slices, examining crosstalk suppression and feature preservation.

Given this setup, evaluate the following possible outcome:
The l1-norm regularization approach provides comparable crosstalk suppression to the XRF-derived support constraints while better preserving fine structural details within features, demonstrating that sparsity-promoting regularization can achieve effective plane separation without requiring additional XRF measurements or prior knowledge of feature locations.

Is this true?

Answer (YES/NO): NO